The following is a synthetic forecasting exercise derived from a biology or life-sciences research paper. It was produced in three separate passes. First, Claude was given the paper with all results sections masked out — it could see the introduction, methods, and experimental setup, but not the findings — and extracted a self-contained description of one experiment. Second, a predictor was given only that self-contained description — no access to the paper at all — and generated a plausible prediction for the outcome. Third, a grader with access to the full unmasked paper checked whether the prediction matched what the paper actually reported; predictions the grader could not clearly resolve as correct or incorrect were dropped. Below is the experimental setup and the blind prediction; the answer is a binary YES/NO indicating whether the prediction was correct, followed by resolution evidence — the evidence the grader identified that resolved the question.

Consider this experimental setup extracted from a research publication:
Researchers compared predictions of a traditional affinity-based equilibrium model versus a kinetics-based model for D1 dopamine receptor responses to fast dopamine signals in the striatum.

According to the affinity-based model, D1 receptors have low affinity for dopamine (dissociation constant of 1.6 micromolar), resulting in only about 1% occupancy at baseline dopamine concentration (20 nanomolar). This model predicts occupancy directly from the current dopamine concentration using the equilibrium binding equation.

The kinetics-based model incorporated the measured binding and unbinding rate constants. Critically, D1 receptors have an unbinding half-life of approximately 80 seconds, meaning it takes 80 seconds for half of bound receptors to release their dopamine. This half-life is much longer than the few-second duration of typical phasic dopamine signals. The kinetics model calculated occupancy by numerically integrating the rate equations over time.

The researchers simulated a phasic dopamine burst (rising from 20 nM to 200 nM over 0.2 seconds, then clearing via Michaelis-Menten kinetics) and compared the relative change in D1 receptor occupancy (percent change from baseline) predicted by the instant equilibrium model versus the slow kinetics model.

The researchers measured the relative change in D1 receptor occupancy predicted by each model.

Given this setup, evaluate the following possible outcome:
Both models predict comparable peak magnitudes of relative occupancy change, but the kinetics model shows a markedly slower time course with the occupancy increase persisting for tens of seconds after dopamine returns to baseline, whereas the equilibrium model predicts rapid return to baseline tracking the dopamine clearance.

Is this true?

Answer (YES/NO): NO